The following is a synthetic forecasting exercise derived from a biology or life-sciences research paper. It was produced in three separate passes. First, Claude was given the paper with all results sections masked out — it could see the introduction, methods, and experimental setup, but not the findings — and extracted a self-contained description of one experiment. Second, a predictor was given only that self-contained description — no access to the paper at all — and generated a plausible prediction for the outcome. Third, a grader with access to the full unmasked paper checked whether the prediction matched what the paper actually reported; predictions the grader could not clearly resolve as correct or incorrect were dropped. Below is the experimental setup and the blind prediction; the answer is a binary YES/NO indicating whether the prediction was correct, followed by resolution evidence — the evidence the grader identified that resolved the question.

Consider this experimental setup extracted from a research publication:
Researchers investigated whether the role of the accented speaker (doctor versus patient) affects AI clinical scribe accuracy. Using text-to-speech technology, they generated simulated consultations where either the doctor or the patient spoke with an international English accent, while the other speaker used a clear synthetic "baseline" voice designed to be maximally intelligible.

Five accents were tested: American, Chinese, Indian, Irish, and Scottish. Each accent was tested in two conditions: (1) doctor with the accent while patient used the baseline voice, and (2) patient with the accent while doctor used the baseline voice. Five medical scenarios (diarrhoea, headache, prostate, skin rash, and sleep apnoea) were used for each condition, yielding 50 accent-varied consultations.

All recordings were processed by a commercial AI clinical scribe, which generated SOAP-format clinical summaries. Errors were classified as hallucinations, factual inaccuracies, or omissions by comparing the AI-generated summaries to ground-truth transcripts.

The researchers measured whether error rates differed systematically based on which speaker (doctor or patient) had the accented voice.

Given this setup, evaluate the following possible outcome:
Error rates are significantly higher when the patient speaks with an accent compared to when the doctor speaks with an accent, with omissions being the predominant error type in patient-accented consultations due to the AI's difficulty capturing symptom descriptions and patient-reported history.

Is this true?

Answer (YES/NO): NO